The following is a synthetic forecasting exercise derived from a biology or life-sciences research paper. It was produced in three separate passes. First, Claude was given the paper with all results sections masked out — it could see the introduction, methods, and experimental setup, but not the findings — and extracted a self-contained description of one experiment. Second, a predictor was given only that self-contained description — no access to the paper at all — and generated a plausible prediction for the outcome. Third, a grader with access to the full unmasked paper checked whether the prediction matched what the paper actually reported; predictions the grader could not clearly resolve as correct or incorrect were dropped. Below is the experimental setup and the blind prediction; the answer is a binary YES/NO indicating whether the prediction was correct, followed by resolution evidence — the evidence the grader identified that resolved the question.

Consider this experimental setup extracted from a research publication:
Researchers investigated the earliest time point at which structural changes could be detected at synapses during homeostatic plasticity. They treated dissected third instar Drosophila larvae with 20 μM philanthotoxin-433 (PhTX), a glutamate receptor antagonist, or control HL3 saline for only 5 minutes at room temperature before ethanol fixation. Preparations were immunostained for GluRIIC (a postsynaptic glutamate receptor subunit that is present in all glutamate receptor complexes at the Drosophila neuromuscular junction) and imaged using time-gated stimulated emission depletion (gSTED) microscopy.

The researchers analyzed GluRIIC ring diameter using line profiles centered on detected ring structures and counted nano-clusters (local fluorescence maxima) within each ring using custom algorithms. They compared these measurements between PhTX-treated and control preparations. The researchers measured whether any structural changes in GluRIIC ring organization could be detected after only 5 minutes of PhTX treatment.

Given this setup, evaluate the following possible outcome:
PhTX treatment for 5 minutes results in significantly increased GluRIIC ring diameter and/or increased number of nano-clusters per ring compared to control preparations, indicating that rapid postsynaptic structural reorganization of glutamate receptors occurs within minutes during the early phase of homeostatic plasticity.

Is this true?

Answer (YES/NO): NO